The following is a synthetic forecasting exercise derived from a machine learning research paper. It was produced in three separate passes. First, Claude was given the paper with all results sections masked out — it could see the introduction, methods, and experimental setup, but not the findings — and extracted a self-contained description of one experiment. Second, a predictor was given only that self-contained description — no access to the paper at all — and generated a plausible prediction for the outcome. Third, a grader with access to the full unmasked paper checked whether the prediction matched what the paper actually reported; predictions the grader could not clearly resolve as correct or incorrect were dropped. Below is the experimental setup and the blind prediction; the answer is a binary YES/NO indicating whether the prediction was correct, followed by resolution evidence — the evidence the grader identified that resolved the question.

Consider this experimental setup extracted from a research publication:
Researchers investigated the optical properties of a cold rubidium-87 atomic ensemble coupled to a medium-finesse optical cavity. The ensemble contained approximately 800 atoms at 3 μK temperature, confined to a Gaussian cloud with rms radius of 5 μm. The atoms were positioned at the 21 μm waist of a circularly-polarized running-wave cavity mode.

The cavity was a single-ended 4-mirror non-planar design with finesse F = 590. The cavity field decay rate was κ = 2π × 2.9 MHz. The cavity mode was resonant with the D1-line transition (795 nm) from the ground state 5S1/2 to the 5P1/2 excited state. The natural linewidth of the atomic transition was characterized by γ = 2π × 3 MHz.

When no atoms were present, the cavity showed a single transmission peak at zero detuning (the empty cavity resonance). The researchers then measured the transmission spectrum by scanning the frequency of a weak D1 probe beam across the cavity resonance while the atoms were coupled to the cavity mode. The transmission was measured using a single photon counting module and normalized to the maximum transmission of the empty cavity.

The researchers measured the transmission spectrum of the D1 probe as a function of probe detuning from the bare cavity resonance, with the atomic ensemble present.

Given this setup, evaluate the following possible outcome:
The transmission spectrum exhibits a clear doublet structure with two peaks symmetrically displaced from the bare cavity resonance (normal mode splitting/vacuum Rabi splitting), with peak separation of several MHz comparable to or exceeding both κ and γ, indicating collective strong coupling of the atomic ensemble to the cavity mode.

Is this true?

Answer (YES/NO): YES